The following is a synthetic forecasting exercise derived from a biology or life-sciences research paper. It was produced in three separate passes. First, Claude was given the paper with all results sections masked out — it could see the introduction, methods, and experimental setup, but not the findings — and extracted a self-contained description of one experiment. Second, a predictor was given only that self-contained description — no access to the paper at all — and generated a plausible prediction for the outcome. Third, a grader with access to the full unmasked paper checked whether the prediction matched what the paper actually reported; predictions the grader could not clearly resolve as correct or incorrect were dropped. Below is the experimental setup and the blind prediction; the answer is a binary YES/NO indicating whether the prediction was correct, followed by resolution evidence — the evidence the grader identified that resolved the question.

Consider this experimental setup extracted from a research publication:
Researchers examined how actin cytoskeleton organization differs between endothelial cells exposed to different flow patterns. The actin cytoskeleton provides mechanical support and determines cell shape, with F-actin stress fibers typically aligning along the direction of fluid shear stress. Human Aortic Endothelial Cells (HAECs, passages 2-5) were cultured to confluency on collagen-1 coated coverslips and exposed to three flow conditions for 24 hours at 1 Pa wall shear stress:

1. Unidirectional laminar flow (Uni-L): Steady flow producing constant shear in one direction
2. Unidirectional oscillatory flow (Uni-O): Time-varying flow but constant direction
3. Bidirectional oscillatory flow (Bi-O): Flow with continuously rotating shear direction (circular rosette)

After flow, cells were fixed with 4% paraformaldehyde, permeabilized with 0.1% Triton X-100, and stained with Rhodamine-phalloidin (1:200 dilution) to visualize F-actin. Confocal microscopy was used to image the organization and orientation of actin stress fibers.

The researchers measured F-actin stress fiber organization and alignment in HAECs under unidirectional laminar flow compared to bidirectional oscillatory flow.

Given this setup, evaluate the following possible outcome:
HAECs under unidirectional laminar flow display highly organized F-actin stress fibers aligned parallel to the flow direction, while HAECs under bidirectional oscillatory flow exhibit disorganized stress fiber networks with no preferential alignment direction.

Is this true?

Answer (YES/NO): YES